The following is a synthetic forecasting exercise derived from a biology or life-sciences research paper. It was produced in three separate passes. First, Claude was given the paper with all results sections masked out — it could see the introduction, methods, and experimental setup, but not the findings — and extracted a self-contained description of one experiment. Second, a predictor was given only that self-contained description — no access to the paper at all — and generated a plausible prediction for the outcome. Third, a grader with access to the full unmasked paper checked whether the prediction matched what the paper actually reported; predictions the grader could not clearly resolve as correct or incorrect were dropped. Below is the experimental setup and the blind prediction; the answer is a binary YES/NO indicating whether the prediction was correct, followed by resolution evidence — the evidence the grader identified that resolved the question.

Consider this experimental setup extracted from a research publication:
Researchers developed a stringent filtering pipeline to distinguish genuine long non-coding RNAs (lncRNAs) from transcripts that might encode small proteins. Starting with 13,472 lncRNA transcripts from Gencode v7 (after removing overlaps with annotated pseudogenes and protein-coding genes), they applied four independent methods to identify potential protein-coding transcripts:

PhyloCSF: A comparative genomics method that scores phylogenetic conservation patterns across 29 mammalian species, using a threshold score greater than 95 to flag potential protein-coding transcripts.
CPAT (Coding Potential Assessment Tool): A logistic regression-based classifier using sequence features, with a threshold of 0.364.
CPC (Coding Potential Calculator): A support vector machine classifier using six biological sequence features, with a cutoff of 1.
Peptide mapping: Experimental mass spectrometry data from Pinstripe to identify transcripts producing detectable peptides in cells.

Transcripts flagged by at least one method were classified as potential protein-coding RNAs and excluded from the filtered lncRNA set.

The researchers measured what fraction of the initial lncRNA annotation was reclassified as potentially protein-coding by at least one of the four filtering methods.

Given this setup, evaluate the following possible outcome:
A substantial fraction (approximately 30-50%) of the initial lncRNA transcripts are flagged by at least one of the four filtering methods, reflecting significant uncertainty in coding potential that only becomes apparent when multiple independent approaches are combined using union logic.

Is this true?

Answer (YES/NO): YES